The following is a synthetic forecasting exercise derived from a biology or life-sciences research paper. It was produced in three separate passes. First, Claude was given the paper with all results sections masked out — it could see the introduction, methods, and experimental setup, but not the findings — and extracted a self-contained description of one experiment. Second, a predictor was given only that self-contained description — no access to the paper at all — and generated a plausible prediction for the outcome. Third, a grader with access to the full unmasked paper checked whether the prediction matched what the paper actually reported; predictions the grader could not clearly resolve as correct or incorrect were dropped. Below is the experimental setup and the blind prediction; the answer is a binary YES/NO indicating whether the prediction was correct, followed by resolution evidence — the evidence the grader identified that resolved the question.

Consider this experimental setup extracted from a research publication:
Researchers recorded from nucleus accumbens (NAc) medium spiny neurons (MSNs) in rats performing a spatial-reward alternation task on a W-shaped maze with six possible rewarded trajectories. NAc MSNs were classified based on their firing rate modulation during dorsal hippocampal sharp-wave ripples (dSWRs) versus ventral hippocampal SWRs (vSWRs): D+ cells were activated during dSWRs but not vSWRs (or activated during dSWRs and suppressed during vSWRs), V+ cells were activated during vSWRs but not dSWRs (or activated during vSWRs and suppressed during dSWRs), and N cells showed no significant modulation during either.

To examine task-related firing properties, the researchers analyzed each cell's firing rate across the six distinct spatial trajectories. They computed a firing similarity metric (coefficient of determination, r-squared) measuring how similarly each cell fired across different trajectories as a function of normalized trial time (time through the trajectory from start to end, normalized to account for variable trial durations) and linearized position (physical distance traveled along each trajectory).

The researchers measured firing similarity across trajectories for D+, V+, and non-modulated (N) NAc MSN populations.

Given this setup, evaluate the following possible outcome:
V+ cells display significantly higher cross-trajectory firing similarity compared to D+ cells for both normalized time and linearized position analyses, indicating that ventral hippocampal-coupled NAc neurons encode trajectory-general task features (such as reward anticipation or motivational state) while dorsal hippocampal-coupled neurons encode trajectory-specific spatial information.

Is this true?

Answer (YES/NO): NO